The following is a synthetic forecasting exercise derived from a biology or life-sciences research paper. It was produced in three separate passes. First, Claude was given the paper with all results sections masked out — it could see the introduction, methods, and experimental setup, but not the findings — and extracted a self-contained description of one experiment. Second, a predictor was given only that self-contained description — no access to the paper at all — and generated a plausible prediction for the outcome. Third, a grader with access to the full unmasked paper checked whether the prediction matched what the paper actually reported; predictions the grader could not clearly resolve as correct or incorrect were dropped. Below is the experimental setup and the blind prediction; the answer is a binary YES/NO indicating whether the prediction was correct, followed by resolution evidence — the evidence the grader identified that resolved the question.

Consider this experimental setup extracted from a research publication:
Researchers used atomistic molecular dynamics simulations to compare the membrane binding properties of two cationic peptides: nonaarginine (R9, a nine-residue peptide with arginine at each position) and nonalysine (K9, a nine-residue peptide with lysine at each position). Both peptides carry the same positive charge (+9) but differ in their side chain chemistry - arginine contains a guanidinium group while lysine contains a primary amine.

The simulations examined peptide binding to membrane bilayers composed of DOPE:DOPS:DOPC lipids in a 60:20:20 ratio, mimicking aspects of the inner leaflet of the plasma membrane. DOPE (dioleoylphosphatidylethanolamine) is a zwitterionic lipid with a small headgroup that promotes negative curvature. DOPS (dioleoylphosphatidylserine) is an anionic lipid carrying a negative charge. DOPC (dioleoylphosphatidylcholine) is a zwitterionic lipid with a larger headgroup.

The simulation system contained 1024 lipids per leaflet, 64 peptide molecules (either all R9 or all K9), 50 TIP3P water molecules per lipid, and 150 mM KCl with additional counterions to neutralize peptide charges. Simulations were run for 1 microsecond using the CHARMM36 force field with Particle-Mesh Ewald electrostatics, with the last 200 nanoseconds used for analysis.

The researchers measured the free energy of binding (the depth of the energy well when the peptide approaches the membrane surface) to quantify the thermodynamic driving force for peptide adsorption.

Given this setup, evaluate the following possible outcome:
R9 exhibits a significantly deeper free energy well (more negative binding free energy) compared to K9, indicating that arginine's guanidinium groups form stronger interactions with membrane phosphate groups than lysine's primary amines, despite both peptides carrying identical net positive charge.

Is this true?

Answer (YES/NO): YES